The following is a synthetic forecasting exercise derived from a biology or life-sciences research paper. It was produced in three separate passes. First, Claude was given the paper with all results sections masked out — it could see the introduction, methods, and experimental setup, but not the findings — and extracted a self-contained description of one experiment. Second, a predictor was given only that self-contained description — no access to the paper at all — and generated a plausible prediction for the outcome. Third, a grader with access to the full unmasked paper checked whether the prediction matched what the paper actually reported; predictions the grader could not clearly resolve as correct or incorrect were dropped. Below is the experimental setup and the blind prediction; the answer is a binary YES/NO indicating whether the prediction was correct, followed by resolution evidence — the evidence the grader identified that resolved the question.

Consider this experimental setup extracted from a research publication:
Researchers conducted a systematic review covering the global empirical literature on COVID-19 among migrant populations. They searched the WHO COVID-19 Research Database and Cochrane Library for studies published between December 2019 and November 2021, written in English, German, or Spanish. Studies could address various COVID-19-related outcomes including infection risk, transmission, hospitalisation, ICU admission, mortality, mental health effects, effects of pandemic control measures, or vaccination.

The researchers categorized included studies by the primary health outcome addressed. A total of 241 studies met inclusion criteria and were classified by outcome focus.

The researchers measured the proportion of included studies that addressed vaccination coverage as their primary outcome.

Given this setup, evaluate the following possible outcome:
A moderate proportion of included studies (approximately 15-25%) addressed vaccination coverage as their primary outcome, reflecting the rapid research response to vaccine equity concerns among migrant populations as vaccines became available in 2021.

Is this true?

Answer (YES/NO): NO